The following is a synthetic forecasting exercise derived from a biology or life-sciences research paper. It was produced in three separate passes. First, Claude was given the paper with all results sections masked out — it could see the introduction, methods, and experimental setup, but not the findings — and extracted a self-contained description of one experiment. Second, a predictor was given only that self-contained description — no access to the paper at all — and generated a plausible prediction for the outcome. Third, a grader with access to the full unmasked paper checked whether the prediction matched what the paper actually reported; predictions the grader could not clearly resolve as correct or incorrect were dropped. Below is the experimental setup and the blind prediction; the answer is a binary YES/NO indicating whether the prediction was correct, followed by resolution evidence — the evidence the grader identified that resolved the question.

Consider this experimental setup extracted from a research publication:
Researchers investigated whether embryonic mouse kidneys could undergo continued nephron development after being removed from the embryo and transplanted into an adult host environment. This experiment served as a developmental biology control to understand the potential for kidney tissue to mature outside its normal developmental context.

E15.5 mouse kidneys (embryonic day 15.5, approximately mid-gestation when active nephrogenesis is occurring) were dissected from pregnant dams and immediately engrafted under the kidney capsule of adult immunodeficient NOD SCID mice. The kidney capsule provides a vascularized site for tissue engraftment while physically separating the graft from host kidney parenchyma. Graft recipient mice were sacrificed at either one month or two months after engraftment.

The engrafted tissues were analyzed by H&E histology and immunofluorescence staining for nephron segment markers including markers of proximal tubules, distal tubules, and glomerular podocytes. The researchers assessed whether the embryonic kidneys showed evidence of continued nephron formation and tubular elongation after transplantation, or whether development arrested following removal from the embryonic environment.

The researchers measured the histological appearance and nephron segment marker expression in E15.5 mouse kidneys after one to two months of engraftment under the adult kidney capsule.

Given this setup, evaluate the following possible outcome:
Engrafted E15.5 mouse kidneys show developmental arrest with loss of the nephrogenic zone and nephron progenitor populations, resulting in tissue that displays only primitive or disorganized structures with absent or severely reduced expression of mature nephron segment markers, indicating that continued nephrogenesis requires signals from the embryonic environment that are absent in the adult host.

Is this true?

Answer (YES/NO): NO